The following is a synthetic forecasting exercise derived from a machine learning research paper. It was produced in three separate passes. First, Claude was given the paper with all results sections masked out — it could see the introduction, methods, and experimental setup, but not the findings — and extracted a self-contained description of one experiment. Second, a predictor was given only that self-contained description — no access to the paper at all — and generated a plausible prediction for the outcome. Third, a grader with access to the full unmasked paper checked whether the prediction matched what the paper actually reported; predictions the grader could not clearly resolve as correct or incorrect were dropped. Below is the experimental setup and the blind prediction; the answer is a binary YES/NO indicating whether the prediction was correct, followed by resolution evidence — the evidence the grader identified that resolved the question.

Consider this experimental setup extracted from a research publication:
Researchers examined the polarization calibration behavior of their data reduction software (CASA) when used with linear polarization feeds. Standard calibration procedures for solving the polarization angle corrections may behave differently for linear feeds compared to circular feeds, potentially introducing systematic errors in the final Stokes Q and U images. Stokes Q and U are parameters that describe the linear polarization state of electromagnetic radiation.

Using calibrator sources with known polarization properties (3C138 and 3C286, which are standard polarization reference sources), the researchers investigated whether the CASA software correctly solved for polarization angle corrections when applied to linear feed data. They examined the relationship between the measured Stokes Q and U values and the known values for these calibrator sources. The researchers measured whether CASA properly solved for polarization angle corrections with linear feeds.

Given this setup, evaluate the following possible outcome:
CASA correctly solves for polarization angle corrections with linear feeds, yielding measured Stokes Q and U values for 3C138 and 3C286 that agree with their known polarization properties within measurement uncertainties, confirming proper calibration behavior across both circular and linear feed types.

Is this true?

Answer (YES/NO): NO